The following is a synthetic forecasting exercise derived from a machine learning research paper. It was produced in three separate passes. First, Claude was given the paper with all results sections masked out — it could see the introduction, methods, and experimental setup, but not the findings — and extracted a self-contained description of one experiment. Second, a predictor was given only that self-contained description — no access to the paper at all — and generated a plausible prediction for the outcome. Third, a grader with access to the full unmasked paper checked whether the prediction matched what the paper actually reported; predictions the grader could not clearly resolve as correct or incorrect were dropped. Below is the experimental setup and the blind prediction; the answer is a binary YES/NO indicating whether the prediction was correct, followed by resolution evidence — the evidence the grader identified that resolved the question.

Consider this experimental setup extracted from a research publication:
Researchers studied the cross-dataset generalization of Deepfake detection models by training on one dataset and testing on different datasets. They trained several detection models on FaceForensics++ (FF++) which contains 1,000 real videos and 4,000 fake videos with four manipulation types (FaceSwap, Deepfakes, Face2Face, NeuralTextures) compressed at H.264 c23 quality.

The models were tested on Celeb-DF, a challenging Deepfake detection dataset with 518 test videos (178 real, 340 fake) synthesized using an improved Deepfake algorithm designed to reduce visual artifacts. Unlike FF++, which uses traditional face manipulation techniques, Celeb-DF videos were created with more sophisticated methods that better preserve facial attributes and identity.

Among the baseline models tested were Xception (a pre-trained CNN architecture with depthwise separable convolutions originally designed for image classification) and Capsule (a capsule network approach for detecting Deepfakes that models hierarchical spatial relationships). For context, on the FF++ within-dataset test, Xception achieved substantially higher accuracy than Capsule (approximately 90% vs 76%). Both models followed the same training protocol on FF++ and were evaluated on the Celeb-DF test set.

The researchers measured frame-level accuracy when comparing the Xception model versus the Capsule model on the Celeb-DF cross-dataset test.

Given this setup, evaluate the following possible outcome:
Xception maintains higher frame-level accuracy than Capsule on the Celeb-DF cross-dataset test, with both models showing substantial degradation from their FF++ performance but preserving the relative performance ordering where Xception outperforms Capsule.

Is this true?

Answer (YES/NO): NO